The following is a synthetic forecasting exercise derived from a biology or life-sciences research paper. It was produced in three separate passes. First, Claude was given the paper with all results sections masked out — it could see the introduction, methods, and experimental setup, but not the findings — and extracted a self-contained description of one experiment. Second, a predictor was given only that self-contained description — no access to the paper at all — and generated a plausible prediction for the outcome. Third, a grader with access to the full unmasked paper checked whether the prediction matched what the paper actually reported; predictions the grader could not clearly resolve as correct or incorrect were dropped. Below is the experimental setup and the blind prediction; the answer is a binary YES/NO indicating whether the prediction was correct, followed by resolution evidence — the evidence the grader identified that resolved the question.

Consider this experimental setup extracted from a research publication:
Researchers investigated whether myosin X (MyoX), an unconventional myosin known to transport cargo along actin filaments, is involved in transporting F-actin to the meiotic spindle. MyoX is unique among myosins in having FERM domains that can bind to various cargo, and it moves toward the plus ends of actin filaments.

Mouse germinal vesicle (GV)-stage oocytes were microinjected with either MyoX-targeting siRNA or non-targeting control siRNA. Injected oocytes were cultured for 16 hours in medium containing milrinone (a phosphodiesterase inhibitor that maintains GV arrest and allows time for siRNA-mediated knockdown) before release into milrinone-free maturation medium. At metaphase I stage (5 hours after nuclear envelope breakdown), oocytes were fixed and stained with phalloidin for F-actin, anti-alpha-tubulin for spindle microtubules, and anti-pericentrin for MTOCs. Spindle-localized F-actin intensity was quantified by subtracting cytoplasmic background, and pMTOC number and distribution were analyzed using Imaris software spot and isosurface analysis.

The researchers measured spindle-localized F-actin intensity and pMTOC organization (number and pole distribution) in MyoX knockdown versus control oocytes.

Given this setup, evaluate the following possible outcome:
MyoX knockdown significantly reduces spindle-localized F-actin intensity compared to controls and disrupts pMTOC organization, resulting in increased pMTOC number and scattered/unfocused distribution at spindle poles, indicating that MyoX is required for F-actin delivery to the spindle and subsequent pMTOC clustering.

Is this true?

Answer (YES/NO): YES